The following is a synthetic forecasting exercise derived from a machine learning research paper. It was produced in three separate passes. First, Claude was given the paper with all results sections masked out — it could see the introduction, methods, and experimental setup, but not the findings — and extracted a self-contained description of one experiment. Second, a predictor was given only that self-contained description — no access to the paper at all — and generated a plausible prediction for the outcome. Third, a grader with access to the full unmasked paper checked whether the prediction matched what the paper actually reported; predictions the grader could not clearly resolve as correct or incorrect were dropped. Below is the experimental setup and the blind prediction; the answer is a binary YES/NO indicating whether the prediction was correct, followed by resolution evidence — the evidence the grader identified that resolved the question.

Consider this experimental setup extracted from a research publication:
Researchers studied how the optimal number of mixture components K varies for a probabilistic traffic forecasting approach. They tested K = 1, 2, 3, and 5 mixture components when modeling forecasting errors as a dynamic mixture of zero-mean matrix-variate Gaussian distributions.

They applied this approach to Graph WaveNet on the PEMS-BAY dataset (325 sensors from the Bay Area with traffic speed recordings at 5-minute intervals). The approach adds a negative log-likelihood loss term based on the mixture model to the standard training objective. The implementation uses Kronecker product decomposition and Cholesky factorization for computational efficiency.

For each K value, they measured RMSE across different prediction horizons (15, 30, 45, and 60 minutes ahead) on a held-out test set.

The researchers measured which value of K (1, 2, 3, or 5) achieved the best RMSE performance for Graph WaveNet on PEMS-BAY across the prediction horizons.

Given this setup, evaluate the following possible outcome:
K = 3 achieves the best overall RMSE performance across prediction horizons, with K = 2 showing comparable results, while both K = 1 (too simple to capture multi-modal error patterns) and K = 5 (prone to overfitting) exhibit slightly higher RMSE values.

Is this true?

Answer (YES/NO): YES